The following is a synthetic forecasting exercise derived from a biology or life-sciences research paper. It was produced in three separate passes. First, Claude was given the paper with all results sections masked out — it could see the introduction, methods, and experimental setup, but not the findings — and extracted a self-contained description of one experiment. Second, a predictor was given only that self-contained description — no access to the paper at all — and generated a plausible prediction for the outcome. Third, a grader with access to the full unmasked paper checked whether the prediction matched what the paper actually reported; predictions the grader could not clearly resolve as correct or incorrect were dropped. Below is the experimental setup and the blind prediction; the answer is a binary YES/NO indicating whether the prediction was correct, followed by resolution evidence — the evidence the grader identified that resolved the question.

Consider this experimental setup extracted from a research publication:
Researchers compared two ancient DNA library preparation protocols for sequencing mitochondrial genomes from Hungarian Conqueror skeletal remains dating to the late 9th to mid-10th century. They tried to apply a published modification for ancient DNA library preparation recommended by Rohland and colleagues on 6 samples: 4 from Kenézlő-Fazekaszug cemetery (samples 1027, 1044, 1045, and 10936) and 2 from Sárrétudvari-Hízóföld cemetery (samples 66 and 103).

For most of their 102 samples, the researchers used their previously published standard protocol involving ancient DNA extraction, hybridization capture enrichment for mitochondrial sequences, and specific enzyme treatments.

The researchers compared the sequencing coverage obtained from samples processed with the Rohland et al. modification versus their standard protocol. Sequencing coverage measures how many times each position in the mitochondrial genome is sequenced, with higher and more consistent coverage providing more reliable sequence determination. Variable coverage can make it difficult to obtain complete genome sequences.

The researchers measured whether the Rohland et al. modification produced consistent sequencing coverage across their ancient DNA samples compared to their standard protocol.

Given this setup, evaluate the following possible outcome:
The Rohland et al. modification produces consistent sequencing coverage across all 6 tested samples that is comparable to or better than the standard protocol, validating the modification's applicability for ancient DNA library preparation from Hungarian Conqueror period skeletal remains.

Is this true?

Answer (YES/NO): NO